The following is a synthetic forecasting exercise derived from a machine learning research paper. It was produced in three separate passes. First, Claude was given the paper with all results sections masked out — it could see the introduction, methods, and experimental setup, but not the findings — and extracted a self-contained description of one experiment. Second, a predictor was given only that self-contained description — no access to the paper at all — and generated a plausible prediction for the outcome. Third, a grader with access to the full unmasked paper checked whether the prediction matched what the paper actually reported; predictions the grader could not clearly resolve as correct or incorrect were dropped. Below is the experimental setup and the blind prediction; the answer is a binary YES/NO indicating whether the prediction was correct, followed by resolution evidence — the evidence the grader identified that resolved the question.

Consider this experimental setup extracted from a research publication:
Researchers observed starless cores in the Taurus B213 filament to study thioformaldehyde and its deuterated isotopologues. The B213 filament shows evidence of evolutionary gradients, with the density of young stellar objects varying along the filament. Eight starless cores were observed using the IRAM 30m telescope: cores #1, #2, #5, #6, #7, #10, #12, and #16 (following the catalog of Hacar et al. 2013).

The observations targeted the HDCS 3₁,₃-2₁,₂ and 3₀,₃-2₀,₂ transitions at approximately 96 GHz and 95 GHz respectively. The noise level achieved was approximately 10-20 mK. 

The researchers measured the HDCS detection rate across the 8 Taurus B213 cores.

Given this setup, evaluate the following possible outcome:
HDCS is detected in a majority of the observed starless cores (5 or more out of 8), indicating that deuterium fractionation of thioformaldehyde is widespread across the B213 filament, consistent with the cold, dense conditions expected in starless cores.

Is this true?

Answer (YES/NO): YES